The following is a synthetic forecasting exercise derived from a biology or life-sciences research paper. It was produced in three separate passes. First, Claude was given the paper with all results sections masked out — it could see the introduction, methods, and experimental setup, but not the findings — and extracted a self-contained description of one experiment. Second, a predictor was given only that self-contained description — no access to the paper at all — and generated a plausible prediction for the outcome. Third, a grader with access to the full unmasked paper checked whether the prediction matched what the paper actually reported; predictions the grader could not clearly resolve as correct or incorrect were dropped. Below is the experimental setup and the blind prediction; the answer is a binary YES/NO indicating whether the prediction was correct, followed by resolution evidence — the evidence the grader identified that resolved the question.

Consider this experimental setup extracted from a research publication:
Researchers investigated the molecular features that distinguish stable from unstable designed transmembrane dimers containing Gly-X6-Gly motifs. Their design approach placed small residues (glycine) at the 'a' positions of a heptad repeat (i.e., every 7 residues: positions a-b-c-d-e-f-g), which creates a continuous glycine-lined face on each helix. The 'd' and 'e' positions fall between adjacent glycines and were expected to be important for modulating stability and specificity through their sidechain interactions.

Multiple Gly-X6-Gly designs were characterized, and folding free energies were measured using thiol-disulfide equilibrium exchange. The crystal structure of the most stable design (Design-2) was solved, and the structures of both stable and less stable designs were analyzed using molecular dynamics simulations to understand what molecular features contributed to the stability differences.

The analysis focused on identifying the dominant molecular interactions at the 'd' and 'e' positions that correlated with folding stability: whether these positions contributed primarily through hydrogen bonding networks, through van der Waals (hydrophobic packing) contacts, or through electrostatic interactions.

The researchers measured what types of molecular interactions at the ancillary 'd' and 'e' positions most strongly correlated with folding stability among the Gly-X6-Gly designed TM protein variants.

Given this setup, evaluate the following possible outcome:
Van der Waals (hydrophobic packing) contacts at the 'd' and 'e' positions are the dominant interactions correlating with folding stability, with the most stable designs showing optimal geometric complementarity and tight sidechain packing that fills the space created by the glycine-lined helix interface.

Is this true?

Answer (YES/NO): YES